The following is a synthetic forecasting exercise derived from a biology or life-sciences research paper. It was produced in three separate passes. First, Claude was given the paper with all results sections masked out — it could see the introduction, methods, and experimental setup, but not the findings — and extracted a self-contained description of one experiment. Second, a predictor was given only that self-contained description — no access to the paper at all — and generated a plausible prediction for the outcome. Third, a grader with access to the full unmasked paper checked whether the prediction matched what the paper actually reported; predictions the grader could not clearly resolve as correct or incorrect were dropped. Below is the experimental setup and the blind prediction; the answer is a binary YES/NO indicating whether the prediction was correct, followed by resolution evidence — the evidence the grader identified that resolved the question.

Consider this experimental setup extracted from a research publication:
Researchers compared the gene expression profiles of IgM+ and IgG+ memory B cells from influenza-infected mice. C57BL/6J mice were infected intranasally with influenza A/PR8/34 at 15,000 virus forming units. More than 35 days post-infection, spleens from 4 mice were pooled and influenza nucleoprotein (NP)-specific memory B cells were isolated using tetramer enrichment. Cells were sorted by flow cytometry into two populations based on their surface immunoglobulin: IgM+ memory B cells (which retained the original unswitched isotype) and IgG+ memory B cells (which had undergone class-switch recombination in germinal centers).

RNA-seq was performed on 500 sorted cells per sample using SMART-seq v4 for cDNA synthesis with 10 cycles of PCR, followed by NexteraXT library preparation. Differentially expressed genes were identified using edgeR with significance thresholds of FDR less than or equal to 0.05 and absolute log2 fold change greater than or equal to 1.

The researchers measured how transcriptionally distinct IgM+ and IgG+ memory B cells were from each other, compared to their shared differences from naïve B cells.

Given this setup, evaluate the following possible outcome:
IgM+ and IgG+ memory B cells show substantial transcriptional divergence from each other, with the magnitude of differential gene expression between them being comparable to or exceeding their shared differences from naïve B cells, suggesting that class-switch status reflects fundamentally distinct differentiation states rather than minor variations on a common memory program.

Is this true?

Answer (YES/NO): NO